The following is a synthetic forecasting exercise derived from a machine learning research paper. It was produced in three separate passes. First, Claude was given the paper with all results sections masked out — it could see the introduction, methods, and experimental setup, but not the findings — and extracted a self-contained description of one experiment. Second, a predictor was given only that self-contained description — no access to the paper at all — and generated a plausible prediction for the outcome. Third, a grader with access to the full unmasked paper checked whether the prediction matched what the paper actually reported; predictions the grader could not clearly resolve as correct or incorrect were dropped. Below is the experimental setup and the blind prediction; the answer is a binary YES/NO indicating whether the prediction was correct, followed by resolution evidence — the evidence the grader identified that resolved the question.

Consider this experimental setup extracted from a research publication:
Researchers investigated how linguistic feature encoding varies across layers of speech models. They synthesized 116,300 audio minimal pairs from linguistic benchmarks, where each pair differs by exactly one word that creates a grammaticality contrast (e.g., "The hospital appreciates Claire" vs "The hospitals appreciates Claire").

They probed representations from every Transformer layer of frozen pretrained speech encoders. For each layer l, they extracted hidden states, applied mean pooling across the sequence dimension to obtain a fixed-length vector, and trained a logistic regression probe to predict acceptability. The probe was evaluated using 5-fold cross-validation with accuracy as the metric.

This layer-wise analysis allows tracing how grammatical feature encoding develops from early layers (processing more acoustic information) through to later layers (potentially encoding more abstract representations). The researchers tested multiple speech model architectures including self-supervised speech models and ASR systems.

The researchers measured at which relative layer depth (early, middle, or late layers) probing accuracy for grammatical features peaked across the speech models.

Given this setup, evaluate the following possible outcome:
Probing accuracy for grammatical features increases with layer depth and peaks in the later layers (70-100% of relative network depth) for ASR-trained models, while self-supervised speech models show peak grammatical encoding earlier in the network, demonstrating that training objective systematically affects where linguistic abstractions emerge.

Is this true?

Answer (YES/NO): YES